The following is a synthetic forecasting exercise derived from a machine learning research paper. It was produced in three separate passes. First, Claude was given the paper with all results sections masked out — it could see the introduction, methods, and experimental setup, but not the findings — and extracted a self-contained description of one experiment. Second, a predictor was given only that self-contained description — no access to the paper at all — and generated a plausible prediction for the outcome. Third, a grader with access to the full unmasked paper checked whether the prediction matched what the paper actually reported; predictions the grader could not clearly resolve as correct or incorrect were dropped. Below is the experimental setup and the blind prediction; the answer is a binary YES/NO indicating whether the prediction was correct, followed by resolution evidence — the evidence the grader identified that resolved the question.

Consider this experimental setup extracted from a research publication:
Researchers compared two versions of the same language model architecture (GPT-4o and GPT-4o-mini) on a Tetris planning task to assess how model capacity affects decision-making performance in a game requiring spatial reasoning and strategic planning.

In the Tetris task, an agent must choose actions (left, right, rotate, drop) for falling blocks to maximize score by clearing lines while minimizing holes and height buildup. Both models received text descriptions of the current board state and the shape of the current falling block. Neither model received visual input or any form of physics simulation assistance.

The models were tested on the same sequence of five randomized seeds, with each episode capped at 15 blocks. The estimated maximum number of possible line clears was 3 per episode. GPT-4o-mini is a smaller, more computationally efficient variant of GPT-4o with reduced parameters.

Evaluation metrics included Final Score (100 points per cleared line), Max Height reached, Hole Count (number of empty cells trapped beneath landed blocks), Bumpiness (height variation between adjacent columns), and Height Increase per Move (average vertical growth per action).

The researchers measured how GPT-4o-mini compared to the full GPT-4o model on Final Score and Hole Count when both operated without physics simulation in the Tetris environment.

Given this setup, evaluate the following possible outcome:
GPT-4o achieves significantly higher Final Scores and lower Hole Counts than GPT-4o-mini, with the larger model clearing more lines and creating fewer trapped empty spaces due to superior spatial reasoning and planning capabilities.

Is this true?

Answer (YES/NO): NO